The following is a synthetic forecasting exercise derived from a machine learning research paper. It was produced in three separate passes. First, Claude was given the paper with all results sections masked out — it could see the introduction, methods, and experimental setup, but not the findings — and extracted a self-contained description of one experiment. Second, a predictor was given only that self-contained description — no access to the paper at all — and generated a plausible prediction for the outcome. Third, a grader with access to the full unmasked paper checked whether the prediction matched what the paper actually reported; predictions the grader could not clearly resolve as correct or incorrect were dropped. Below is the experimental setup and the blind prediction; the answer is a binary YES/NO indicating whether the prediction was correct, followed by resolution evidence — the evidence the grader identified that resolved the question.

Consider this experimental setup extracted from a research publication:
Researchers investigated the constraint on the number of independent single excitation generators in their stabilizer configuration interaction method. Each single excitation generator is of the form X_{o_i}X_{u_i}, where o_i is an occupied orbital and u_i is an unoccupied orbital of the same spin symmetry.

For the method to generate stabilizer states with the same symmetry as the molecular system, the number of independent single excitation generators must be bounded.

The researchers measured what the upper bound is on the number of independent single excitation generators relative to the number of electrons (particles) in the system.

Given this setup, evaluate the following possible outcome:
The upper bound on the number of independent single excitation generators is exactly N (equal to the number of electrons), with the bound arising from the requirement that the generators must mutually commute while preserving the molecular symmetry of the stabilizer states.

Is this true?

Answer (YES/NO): YES